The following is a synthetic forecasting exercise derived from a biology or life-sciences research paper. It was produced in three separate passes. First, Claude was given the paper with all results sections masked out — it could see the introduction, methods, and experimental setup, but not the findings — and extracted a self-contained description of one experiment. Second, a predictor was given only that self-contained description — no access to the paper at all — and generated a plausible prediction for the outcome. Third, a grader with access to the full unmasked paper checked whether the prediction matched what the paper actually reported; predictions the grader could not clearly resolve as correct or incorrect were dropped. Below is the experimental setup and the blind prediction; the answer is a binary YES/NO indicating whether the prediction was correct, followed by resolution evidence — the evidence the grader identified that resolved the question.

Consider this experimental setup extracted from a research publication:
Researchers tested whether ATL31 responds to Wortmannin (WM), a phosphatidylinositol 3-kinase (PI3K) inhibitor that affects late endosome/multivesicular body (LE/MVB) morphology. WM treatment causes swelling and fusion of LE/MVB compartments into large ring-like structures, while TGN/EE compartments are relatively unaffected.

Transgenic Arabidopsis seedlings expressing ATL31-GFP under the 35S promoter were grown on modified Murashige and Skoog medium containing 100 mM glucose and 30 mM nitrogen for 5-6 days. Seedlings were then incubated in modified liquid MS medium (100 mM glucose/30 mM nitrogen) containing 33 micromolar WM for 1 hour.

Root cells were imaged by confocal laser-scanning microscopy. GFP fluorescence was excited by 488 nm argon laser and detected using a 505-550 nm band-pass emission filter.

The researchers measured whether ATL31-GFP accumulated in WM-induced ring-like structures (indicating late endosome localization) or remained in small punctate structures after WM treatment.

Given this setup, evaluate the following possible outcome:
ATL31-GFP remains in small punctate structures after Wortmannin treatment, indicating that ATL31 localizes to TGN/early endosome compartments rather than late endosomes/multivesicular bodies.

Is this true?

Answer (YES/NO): NO